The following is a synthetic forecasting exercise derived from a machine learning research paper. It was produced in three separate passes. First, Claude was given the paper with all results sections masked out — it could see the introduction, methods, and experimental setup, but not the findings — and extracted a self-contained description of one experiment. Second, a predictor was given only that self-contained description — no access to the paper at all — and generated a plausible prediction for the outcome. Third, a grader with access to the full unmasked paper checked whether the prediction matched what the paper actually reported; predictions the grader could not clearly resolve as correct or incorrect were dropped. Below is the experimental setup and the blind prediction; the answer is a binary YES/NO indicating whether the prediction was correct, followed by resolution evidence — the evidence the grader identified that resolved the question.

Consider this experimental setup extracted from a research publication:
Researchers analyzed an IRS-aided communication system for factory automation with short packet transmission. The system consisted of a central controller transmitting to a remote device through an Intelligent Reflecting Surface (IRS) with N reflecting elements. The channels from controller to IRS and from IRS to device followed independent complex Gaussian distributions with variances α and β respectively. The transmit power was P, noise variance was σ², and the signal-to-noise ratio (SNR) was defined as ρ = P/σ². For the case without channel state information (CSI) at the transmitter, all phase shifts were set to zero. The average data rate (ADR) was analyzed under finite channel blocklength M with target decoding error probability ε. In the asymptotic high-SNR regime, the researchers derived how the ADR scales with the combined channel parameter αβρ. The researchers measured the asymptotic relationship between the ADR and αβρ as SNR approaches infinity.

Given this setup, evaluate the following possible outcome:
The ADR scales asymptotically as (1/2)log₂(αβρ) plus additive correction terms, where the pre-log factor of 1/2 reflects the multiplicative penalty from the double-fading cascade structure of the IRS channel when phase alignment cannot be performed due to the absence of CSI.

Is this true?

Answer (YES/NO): NO